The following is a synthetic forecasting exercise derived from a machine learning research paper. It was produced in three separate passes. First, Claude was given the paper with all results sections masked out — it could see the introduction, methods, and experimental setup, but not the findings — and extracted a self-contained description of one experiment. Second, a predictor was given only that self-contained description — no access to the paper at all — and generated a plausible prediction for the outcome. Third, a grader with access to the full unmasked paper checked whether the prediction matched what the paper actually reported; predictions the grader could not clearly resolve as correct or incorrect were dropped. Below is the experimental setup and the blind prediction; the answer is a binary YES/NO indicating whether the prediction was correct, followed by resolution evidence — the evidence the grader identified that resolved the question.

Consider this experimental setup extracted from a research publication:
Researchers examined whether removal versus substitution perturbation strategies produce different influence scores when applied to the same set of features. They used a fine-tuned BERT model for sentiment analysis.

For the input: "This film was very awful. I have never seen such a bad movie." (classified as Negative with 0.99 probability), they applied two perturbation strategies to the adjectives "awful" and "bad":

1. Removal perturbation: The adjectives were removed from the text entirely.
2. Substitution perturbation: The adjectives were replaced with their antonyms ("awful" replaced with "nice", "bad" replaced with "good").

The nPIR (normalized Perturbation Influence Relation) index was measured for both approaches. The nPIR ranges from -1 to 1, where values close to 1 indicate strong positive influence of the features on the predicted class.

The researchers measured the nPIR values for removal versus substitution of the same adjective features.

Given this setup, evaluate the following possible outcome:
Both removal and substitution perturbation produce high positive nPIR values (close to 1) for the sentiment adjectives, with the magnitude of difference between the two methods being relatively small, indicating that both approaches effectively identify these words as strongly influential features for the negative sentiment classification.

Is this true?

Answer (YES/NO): YES